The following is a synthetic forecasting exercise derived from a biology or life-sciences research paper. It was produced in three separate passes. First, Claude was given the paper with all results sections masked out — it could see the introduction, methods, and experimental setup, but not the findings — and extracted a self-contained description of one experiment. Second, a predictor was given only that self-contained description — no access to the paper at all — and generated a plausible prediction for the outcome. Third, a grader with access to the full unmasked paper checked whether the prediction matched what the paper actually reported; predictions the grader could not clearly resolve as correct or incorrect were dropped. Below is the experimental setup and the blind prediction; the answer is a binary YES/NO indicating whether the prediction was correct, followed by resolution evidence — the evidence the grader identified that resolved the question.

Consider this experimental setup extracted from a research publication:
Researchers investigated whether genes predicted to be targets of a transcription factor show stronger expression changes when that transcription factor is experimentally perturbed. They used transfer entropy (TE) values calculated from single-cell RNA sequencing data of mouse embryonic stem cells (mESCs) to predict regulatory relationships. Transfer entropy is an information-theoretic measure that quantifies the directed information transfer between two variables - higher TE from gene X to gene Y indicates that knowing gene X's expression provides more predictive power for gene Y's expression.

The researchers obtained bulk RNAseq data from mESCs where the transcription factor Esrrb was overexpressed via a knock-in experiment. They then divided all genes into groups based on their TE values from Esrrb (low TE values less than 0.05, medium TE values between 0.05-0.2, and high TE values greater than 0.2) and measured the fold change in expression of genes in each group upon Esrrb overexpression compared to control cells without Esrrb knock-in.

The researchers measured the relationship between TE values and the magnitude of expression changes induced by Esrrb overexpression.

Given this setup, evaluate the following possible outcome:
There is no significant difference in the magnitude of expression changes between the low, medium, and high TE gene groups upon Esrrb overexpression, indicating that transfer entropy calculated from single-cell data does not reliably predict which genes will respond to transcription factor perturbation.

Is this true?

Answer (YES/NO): NO